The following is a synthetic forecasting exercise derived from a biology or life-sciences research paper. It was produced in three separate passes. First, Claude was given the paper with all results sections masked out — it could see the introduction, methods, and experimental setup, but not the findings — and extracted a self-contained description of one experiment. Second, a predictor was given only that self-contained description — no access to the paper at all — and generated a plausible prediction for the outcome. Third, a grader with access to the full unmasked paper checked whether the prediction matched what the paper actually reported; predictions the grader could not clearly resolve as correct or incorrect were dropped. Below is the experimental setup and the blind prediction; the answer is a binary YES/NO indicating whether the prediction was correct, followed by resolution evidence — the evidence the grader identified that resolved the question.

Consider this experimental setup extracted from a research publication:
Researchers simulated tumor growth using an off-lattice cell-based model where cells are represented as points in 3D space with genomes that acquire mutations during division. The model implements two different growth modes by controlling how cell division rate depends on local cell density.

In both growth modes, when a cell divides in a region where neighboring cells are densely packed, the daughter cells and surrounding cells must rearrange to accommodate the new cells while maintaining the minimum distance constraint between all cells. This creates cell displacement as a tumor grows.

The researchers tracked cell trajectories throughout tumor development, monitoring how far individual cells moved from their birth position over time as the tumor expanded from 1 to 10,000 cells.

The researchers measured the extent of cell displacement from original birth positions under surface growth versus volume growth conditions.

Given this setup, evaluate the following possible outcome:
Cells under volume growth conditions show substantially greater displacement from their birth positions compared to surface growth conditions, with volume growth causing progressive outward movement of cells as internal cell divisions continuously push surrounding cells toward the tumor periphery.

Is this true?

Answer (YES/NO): NO